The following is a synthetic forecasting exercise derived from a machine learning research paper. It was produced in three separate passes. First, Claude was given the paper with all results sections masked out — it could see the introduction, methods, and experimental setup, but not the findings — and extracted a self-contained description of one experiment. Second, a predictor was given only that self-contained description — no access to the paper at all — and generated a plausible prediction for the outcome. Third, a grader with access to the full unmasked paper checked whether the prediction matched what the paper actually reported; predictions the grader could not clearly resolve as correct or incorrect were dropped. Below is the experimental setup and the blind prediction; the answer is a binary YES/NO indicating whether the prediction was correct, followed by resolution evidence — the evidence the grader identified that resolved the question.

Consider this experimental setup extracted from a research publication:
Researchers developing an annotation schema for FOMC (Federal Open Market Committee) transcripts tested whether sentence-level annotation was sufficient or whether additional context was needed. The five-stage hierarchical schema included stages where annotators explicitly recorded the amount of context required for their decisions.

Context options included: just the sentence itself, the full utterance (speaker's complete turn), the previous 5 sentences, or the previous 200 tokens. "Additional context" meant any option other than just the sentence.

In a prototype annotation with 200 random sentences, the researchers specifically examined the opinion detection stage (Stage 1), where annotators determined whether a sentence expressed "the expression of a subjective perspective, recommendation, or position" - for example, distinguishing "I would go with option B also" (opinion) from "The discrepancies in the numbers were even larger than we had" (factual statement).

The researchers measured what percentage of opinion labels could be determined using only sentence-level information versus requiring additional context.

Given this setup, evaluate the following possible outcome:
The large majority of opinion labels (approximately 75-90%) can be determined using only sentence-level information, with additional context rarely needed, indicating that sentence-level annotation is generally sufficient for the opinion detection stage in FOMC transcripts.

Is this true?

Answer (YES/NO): NO